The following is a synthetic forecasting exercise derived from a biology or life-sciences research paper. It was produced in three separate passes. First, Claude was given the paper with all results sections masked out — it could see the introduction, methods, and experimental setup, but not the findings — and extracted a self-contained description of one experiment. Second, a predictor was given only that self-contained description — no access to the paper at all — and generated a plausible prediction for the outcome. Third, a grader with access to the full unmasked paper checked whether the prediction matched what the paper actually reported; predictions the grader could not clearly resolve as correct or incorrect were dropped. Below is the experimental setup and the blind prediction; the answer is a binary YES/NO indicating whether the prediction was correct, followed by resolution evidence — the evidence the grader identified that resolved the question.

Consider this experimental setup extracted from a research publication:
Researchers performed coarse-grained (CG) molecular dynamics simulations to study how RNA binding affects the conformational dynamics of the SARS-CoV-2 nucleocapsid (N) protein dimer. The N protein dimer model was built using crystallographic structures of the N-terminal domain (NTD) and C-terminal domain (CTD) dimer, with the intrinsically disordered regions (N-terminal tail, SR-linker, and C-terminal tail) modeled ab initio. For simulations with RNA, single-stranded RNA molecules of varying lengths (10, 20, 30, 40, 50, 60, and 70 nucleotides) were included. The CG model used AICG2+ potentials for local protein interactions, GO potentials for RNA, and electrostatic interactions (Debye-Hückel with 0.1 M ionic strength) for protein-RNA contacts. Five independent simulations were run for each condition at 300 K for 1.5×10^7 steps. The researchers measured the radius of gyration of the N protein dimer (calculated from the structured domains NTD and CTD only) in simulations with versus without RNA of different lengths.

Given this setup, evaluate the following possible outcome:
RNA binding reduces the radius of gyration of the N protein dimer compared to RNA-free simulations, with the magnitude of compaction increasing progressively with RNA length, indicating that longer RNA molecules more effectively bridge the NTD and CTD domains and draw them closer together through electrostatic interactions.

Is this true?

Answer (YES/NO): NO